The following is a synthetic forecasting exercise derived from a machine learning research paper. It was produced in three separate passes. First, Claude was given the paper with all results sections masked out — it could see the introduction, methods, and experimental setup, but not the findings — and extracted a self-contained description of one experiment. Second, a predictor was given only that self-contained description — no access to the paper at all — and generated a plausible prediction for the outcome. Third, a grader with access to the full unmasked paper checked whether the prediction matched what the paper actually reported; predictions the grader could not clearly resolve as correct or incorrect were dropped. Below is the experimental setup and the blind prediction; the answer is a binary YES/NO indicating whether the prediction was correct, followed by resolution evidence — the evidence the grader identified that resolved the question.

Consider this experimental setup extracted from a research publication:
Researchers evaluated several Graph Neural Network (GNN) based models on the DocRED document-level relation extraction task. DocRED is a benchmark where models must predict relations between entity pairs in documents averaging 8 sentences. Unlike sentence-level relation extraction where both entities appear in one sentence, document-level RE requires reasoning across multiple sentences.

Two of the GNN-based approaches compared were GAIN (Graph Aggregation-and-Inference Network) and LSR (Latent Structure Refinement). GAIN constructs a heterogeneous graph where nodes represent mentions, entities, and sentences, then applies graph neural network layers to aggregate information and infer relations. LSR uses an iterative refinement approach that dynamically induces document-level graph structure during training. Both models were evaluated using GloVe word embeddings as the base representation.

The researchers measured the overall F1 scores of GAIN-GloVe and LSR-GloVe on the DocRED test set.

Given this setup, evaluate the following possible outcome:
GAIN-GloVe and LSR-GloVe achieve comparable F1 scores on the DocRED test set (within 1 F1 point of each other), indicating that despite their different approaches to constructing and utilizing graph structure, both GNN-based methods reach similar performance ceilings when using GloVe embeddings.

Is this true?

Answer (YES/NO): YES